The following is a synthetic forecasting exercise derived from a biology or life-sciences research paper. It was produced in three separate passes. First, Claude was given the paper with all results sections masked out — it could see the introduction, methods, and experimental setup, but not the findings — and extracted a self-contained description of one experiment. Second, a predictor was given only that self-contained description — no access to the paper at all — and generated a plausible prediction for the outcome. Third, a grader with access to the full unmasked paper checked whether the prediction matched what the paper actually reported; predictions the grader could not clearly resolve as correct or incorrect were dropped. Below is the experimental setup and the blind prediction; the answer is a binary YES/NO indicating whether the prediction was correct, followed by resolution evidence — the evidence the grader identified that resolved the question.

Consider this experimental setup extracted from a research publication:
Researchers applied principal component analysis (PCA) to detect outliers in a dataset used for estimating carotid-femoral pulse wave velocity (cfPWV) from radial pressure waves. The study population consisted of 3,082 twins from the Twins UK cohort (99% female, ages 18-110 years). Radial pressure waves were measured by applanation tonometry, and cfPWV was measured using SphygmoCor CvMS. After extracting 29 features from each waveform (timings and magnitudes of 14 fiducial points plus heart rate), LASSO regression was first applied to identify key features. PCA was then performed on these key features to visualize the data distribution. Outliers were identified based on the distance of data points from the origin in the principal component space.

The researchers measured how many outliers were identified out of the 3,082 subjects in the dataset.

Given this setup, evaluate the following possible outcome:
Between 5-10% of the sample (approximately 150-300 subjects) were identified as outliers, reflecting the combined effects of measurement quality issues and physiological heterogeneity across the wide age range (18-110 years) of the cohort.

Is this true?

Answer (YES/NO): NO